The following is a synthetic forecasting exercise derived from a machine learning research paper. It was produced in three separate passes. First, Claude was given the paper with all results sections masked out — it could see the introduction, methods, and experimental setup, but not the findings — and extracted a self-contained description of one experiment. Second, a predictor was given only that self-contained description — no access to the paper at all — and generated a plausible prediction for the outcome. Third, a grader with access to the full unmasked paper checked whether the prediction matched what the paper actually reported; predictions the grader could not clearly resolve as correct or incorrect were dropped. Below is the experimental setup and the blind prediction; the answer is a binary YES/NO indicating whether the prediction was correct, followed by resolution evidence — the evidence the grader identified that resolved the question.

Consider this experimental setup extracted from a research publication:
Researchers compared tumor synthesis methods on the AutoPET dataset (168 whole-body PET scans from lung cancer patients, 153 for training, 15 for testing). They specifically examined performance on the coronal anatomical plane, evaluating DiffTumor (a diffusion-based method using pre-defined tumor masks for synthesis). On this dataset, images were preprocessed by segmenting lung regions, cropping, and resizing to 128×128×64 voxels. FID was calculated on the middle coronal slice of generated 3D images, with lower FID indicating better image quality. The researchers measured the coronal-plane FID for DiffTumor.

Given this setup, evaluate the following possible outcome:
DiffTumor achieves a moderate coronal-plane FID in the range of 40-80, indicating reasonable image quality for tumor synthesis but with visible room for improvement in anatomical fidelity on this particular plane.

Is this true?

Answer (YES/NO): YES